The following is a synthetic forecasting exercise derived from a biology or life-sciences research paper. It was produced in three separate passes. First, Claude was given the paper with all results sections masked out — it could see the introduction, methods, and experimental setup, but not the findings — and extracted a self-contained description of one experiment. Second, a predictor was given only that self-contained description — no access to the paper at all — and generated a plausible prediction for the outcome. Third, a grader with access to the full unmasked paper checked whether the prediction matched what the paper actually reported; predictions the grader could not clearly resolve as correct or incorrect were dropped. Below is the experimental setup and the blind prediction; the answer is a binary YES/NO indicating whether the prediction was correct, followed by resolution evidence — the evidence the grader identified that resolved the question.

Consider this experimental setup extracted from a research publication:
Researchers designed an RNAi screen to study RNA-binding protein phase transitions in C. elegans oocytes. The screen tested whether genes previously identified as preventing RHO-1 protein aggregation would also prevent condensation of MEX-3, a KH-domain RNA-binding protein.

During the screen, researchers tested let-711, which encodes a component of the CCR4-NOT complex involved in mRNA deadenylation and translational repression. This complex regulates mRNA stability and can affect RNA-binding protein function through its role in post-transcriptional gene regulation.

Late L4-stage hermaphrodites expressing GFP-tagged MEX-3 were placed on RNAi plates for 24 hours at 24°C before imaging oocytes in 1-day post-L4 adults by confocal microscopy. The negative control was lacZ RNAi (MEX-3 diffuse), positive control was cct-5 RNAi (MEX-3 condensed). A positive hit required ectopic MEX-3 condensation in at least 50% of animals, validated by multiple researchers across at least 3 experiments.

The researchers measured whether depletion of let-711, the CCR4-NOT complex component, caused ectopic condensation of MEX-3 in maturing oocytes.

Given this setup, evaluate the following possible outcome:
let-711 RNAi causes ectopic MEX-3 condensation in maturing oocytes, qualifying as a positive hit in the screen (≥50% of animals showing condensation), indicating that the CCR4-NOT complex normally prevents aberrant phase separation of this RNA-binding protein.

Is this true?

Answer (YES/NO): YES